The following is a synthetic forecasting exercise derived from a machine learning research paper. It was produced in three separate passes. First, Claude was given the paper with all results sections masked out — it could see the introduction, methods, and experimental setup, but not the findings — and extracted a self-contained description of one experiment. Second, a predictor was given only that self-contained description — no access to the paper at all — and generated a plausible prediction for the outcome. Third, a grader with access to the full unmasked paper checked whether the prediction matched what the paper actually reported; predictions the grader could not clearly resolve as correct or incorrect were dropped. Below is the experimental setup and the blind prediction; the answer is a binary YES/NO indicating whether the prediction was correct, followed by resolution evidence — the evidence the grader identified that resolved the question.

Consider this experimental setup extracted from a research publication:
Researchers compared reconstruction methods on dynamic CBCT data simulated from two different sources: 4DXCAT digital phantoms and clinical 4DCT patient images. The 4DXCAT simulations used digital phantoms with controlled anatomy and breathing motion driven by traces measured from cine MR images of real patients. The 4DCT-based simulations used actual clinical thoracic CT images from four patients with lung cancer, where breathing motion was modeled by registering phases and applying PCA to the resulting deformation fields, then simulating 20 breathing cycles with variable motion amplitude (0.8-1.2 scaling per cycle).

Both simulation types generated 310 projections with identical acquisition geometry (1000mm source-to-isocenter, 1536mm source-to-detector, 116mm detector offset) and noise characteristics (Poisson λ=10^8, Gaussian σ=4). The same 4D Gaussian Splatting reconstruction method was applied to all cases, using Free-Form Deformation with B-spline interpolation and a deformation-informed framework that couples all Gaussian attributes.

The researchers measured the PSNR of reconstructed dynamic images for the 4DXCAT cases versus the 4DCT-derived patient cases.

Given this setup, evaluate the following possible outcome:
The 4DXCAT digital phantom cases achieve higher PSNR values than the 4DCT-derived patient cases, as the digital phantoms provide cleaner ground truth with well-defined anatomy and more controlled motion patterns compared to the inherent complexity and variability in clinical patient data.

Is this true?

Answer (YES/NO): NO